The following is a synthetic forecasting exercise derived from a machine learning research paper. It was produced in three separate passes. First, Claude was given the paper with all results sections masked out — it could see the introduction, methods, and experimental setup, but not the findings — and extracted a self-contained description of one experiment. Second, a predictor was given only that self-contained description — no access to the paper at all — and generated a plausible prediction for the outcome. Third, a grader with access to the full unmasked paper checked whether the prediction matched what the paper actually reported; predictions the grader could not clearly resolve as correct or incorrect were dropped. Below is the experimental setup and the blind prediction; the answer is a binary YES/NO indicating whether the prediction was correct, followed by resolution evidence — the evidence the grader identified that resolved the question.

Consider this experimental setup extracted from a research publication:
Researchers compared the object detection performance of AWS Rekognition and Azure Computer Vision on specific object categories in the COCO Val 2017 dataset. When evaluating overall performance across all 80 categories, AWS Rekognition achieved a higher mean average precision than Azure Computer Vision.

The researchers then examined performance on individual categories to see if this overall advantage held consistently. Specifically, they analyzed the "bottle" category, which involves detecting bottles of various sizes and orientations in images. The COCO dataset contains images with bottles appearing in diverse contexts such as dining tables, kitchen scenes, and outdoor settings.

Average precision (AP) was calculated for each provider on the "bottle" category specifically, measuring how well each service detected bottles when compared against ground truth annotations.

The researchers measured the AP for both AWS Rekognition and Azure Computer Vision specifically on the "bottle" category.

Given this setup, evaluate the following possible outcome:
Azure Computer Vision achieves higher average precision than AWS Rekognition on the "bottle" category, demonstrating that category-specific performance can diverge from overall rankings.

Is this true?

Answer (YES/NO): YES